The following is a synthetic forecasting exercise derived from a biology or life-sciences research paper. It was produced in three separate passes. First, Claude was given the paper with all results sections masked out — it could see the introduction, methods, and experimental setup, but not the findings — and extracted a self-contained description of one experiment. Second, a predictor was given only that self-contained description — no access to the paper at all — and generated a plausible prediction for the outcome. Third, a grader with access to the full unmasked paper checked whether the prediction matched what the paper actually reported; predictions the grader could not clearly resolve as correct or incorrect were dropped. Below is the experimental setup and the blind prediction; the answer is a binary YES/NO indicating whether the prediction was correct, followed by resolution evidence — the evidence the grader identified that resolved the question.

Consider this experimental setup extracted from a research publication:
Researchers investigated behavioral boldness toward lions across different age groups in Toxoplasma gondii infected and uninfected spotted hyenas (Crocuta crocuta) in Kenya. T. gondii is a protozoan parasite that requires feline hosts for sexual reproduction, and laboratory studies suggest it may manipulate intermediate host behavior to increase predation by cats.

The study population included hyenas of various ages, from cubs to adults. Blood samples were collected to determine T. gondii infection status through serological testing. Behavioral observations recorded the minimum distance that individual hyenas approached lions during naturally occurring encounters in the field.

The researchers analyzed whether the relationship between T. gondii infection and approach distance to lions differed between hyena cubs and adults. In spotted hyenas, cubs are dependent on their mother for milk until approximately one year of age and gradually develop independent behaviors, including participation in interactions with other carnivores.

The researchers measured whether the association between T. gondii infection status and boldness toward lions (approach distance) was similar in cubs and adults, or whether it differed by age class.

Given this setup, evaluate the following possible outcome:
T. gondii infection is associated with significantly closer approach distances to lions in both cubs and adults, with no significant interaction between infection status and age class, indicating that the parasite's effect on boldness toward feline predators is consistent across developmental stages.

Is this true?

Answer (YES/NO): NO